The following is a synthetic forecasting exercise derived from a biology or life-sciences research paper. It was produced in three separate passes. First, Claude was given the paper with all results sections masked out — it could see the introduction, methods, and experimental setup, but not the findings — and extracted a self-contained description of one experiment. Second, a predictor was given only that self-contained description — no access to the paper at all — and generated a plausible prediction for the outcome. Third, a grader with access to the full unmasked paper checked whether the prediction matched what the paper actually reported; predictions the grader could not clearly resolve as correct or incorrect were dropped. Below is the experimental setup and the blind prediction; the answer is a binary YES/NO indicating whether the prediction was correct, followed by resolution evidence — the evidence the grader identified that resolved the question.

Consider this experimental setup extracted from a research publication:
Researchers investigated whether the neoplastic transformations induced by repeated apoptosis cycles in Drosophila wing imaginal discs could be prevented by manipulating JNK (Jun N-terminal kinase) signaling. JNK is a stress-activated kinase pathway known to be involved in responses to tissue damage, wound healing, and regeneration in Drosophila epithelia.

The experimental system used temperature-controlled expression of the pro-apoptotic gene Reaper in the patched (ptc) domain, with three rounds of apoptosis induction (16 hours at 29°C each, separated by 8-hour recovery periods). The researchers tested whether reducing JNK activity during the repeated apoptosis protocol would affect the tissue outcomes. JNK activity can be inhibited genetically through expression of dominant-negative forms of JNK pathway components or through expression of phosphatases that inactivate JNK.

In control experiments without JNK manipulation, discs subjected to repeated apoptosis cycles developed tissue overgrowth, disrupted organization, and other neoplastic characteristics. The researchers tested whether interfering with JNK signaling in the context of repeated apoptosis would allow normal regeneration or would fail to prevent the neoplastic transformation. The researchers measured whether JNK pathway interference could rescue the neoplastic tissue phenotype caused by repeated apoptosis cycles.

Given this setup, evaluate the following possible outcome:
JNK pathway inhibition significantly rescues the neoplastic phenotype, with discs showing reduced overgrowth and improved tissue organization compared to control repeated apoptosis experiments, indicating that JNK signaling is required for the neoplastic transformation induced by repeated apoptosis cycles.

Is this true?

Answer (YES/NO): NO